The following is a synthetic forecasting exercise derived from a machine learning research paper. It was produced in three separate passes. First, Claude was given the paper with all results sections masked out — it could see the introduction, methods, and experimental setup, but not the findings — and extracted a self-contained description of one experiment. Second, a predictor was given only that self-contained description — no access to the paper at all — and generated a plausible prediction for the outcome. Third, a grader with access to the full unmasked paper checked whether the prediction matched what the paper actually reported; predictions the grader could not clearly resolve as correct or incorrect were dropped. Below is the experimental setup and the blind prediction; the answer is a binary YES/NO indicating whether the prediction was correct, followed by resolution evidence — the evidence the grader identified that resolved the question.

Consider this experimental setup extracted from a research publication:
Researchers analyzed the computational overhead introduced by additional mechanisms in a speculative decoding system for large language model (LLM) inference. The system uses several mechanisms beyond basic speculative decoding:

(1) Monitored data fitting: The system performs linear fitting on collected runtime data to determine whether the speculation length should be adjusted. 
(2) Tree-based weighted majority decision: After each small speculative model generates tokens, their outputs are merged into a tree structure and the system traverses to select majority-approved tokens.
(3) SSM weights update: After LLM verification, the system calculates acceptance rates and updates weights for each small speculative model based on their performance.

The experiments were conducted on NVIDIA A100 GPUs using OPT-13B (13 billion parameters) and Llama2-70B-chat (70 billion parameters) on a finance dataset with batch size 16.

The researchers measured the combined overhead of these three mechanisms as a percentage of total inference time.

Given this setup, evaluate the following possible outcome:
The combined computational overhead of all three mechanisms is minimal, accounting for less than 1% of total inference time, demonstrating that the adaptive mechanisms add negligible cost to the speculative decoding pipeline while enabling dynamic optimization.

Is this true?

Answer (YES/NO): NO